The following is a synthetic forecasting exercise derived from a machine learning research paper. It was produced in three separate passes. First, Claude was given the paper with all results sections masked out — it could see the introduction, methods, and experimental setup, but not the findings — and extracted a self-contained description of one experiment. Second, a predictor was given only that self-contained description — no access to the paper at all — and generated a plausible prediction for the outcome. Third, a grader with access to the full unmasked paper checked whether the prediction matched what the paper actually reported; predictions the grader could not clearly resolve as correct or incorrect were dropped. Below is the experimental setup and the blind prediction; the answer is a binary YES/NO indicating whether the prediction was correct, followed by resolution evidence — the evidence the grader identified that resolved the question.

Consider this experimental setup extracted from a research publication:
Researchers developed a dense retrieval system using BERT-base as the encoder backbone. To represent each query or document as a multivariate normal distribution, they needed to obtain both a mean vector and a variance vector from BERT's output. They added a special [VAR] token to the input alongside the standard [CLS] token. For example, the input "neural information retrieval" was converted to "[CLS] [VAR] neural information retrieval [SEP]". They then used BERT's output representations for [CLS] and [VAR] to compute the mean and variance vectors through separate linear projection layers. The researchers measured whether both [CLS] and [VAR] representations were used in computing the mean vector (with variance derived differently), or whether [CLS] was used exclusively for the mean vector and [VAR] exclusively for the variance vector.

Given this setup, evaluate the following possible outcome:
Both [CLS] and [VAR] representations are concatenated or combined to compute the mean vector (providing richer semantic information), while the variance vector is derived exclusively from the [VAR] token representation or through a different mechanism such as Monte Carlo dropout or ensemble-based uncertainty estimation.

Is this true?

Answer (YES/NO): NO